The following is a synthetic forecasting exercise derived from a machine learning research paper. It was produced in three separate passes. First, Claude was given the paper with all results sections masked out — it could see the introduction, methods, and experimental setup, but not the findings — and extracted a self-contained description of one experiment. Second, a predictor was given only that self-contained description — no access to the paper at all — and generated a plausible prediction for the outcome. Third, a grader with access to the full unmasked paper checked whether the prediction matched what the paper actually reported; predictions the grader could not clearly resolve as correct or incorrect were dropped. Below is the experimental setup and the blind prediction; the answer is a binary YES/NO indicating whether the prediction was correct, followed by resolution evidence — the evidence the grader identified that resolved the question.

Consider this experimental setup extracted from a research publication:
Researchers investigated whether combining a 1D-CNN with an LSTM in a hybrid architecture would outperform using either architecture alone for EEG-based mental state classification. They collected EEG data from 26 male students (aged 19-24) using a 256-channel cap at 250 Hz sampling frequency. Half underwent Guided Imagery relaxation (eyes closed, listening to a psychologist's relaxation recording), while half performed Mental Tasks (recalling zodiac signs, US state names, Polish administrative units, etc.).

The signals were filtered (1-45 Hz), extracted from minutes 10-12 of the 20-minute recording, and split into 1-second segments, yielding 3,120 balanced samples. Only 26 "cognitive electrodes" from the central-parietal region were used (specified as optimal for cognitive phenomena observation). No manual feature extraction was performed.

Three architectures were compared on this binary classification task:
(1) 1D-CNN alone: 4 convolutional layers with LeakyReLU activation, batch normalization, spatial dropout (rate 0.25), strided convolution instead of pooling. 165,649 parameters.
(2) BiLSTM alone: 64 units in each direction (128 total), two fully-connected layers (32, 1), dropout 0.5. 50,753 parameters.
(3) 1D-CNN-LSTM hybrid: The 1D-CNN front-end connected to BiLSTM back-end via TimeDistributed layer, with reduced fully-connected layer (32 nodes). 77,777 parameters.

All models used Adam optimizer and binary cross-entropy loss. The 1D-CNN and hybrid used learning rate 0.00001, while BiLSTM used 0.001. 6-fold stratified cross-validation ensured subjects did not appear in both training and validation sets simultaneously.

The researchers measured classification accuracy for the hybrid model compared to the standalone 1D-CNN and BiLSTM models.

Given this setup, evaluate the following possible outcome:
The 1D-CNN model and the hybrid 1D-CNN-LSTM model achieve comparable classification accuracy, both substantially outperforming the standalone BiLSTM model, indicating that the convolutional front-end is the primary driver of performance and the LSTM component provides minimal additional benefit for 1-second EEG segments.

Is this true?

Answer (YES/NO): NO